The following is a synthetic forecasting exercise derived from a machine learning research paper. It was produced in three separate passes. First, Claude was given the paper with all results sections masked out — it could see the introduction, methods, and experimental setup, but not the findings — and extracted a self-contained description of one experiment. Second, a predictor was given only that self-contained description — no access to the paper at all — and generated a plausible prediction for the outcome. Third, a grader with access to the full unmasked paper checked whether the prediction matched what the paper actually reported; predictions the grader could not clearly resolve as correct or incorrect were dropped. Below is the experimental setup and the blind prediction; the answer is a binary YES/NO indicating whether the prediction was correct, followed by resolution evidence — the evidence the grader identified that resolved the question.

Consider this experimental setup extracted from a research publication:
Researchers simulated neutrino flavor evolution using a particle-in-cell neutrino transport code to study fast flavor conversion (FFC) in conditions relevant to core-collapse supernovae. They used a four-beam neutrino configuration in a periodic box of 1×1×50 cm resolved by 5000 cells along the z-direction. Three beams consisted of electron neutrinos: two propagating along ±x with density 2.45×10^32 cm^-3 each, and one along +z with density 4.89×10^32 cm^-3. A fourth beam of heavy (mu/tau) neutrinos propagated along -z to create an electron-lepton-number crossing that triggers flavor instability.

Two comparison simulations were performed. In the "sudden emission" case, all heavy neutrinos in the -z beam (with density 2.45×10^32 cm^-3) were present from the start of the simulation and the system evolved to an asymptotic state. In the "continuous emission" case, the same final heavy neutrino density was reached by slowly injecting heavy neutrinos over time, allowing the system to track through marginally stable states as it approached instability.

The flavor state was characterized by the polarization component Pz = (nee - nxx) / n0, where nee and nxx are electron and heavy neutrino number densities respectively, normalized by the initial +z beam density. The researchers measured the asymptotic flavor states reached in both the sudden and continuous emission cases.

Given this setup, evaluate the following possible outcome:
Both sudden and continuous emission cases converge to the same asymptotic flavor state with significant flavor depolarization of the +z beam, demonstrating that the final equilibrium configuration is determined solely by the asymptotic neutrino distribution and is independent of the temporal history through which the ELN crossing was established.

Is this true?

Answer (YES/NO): NO